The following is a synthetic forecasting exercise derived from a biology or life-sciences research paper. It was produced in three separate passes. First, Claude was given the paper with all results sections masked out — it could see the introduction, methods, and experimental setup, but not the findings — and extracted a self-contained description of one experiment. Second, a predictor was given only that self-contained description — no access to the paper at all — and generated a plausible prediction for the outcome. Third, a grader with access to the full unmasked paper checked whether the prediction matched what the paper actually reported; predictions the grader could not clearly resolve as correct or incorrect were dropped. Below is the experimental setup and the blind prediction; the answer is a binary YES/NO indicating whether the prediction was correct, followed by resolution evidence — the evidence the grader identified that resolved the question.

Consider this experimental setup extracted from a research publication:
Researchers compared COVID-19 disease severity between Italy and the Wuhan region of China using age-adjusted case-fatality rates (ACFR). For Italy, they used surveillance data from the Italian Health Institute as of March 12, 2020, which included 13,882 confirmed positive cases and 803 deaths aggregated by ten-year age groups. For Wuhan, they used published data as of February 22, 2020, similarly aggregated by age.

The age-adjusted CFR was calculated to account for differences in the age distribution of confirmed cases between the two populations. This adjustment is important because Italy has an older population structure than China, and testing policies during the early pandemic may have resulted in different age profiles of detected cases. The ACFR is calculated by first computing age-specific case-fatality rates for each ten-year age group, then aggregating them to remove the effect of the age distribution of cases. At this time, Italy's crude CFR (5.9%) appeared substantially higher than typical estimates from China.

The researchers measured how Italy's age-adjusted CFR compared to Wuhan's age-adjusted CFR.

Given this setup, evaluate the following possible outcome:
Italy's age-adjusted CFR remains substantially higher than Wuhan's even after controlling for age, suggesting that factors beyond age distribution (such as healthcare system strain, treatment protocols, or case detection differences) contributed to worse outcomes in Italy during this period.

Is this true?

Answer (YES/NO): NO